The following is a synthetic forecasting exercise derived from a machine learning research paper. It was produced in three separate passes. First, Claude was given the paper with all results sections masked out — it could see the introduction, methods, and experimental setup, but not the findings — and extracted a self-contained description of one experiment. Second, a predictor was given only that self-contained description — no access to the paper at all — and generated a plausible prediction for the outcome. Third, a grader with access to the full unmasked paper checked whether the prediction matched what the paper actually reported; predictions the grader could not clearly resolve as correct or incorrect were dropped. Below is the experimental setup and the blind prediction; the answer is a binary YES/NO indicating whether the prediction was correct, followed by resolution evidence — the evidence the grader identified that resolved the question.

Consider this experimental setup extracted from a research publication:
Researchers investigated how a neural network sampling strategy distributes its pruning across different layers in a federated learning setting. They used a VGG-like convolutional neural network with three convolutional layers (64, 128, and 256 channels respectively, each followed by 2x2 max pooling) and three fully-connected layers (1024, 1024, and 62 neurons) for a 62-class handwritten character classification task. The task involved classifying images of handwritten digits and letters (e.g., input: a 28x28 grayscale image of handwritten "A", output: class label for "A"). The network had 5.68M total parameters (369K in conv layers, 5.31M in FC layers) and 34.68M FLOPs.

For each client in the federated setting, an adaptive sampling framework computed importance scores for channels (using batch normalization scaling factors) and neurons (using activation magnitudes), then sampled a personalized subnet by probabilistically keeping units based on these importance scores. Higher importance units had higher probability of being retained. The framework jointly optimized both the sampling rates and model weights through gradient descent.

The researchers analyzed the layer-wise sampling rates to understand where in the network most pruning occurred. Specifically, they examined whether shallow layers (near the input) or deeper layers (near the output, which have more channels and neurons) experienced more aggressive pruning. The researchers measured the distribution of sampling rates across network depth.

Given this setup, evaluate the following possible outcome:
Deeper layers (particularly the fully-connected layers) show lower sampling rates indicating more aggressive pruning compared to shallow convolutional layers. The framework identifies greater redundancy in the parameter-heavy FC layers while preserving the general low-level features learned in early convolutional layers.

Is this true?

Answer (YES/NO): YES